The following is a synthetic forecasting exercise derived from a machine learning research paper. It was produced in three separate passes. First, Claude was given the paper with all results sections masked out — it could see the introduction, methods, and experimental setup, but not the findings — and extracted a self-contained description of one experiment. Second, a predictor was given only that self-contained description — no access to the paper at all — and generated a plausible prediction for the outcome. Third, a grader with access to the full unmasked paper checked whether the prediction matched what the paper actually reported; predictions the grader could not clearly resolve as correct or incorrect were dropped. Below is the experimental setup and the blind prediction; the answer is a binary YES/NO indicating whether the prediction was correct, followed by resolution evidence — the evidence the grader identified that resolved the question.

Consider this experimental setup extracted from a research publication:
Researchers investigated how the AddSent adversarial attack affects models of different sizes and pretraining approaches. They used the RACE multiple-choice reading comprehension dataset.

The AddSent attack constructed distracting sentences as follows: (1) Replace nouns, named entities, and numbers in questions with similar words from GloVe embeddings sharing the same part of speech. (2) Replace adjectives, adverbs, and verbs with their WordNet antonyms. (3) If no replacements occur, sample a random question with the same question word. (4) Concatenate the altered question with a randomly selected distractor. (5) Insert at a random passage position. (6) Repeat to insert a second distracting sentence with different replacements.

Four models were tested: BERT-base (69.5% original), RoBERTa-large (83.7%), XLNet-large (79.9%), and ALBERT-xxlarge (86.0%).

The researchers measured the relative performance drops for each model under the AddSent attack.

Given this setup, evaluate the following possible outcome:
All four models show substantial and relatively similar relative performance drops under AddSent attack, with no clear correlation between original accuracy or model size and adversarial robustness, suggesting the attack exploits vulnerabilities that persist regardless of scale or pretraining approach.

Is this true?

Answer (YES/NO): NO